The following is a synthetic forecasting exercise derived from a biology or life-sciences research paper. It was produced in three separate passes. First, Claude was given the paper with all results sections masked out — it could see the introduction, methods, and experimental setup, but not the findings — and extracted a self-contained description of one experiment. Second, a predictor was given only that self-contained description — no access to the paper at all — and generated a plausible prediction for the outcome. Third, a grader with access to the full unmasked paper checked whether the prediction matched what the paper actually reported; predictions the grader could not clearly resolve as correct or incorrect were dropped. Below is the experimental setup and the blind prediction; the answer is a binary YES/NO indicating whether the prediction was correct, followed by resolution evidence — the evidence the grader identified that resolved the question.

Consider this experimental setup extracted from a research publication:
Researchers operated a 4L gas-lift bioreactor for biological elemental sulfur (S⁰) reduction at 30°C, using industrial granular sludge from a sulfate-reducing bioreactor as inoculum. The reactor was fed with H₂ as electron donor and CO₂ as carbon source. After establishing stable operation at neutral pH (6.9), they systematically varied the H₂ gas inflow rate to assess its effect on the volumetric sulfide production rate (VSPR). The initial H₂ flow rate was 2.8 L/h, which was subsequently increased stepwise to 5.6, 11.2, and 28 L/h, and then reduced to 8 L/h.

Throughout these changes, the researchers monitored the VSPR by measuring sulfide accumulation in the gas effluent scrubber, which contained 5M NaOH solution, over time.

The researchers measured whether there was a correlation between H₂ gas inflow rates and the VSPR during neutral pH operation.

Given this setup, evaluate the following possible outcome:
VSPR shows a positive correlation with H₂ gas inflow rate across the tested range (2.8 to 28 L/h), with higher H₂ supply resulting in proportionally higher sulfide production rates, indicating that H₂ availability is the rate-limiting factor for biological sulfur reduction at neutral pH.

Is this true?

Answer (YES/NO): NO